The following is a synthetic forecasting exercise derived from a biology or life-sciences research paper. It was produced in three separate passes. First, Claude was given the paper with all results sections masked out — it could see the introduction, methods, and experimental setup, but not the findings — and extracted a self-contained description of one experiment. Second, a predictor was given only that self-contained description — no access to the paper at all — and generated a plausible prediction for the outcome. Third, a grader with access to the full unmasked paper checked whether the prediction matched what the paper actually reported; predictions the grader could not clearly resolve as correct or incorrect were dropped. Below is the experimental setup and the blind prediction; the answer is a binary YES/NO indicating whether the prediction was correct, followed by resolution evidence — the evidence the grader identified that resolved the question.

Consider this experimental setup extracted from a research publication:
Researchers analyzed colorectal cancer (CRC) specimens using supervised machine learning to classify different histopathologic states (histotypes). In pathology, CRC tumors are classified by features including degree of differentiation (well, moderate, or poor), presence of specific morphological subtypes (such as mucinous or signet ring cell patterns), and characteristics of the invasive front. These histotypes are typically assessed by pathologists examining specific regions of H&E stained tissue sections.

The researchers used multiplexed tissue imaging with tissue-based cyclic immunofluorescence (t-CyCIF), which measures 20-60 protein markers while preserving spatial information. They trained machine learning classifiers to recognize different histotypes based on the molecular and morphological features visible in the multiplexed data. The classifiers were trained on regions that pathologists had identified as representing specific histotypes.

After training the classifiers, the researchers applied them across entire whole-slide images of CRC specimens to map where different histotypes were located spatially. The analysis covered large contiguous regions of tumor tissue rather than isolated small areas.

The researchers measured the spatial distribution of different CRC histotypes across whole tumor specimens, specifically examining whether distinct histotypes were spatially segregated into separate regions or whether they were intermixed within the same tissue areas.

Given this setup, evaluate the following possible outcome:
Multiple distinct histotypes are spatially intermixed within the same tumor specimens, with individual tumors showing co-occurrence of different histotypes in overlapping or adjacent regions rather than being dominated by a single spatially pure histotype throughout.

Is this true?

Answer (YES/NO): YES